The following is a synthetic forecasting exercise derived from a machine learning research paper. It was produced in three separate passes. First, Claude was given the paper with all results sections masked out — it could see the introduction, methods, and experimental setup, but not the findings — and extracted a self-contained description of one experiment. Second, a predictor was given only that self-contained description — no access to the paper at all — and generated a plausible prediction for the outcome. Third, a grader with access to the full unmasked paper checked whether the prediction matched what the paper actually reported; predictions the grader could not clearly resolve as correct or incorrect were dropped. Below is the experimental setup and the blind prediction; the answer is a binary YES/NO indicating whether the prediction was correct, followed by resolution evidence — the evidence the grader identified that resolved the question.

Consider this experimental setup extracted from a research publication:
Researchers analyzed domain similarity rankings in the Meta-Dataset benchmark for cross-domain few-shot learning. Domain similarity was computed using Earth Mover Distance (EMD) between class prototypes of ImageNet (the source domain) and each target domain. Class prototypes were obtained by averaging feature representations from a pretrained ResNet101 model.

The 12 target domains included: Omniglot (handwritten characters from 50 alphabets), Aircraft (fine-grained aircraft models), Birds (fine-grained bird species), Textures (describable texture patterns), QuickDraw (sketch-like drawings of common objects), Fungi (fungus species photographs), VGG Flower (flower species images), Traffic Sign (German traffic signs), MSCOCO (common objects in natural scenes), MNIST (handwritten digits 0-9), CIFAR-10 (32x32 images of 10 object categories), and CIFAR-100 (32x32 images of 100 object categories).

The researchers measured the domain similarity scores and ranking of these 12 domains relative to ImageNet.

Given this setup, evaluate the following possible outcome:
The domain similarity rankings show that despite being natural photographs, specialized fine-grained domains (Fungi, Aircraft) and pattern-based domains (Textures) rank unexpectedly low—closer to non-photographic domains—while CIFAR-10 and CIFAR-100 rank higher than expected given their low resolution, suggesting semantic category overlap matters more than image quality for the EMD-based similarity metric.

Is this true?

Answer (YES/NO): NO